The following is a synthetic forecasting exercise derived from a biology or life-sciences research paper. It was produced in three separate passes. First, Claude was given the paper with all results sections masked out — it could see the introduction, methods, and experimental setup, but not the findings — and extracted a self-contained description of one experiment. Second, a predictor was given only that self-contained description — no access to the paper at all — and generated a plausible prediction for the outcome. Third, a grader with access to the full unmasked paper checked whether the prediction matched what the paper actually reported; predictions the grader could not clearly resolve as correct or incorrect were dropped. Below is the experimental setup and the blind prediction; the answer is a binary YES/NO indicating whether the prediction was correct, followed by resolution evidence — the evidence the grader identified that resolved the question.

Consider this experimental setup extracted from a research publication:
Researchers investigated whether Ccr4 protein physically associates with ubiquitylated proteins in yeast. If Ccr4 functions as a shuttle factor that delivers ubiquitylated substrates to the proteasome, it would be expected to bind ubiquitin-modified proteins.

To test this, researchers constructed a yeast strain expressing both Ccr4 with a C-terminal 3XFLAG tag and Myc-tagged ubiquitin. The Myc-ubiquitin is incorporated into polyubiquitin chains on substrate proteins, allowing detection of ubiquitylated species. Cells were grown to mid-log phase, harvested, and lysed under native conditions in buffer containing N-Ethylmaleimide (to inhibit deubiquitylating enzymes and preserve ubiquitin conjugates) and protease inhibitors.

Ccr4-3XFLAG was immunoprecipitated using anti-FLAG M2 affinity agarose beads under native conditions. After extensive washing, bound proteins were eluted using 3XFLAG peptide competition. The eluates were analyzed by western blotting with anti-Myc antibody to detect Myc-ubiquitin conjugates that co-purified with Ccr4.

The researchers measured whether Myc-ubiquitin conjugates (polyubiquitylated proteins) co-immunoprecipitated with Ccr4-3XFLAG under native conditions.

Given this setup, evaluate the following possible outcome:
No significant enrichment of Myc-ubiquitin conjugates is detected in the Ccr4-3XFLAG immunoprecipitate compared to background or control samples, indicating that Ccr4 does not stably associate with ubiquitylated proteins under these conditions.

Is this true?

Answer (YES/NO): NO